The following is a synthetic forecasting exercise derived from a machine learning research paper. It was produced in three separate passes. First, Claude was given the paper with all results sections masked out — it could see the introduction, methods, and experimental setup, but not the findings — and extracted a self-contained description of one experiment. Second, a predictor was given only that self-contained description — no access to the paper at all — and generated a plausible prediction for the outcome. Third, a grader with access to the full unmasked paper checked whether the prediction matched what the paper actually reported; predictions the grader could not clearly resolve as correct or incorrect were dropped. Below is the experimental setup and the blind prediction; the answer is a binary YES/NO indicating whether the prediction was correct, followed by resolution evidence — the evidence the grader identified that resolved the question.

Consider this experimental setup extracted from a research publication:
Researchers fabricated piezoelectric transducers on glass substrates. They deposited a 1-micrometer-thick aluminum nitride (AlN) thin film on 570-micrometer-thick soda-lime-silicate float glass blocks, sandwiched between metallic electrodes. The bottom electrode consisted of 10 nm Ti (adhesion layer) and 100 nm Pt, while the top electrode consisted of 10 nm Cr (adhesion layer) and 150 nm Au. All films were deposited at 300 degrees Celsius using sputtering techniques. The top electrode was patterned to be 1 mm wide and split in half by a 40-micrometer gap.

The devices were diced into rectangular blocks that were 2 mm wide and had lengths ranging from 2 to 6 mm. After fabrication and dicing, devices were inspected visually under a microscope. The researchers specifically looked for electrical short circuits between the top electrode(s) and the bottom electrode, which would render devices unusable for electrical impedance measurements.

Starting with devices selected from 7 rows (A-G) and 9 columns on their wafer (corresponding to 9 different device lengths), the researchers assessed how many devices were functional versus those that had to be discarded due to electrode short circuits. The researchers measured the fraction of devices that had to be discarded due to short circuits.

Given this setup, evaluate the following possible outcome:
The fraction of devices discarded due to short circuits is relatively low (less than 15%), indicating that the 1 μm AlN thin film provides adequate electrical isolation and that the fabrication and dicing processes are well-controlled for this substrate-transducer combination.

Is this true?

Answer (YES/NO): NO